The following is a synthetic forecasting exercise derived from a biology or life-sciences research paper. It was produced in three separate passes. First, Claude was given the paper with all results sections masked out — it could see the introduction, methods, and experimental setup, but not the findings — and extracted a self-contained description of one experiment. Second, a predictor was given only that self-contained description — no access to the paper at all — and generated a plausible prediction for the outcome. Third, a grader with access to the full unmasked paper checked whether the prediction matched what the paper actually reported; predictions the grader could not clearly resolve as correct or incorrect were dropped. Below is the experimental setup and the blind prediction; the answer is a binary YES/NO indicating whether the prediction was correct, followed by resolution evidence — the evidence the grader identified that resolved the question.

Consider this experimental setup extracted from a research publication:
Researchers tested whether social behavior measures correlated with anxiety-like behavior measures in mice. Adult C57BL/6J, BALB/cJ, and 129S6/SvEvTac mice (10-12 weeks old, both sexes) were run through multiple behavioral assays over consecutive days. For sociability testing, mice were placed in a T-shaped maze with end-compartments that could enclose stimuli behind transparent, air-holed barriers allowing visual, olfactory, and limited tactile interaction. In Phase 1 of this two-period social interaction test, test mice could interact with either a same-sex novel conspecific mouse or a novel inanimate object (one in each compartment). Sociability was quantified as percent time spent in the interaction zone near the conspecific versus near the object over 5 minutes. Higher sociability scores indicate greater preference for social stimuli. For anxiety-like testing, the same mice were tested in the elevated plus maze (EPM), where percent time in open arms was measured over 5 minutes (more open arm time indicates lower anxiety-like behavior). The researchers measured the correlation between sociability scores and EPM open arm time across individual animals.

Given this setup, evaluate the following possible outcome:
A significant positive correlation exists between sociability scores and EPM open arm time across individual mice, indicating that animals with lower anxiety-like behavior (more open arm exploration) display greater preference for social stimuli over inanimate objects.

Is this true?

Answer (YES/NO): NO